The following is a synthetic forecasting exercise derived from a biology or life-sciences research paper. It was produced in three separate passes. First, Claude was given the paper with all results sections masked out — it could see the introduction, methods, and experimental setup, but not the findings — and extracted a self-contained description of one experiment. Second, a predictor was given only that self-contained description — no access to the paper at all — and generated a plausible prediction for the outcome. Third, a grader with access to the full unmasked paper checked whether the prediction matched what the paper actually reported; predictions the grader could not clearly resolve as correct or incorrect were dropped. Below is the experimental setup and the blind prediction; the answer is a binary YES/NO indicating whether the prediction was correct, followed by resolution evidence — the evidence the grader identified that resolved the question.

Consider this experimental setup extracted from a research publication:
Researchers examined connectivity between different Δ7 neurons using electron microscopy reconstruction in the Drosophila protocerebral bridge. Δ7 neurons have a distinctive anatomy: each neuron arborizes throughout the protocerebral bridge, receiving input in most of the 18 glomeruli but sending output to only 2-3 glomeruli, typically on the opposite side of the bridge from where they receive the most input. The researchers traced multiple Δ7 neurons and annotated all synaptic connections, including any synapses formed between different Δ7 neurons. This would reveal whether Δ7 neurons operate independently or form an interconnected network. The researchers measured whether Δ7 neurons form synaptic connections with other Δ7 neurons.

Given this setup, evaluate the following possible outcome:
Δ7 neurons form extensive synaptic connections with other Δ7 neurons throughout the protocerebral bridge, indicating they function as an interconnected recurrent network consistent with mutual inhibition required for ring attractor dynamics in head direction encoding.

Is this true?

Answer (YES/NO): NO